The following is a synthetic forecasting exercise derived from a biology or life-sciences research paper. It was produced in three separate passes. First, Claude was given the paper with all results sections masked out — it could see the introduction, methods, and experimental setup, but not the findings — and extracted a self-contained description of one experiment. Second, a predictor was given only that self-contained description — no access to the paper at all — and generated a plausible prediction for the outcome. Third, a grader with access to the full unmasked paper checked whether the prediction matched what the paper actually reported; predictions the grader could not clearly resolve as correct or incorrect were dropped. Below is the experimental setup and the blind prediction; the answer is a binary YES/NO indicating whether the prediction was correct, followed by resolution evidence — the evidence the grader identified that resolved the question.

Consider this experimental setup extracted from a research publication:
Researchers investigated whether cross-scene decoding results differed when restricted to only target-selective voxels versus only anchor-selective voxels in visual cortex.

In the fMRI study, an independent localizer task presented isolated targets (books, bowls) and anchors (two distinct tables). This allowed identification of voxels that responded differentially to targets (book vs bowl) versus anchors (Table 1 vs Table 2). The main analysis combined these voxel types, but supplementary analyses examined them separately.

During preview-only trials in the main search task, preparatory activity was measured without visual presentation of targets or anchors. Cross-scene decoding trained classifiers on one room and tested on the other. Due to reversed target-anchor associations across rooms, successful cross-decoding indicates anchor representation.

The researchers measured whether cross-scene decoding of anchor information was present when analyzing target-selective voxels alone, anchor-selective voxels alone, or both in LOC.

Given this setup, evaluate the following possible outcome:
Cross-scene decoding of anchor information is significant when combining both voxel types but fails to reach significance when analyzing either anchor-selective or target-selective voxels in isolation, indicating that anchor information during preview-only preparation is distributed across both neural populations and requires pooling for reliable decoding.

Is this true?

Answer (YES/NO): NO